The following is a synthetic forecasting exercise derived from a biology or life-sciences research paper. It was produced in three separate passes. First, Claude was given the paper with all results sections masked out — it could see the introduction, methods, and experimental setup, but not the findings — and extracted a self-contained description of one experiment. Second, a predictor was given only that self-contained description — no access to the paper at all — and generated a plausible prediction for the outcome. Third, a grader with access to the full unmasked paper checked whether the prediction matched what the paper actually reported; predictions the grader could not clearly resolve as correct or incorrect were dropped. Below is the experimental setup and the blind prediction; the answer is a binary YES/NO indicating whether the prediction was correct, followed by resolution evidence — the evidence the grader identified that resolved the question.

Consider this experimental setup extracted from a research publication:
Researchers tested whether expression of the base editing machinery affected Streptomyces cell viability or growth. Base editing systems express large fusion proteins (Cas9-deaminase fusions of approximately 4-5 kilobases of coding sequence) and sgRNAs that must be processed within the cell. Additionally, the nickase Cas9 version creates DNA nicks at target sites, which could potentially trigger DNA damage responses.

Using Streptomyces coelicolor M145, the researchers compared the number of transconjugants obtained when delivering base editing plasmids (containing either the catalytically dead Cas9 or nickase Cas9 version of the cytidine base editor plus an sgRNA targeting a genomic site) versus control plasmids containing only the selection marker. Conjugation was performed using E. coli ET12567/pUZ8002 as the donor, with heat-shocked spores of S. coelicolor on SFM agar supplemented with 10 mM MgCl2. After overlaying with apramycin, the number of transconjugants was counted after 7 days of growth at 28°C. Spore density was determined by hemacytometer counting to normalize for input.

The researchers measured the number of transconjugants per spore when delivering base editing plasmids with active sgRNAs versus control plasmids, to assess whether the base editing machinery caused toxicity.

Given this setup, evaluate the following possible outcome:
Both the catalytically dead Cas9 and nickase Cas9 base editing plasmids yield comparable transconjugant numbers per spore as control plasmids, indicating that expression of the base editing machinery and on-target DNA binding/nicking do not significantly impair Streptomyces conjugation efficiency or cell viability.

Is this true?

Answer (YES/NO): NO